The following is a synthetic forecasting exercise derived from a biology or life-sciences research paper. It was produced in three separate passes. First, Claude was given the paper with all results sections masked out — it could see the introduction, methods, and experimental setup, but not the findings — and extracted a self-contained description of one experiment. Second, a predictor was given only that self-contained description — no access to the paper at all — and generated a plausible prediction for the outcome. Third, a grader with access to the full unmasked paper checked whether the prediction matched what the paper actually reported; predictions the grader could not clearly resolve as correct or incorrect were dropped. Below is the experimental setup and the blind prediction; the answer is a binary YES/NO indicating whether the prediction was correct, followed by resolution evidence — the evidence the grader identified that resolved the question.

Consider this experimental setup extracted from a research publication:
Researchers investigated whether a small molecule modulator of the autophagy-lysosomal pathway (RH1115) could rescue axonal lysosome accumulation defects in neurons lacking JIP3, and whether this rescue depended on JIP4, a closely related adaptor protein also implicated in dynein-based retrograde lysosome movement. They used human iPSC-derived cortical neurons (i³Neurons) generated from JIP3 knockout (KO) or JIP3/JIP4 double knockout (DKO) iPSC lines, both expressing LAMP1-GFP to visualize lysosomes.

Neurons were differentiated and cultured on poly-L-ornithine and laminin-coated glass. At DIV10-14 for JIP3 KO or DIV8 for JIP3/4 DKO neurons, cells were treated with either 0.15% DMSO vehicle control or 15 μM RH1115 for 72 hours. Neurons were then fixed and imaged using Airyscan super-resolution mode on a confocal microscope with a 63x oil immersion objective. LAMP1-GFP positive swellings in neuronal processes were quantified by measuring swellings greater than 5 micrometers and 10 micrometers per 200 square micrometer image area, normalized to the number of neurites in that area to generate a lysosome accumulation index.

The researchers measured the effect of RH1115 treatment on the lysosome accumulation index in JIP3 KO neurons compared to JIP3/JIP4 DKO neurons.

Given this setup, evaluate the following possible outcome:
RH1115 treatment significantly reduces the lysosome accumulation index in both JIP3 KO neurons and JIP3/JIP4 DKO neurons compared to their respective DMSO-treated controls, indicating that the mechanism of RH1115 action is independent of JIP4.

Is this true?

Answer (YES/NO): NO